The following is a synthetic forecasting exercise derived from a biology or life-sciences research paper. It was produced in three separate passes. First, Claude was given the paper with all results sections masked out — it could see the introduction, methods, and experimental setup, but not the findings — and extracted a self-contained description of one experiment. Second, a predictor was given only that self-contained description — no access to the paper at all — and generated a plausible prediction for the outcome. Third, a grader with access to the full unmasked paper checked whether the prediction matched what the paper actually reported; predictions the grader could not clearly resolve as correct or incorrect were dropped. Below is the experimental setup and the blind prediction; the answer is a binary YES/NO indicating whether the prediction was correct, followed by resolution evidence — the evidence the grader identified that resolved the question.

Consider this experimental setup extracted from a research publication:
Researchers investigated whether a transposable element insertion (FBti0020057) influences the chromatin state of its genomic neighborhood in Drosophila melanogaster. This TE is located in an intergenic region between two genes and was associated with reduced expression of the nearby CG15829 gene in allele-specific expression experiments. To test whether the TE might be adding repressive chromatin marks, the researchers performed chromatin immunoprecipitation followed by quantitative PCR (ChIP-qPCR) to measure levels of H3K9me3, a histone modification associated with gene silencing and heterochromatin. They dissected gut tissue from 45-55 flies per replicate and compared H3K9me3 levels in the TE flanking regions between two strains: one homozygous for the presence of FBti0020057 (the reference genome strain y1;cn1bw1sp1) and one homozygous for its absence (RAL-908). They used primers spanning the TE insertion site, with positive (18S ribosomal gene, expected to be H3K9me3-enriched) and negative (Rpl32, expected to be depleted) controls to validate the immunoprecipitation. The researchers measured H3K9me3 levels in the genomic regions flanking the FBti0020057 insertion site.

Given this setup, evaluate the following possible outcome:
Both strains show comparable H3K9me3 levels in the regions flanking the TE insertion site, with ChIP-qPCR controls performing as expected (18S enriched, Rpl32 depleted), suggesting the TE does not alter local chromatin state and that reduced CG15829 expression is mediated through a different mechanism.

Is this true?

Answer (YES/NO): YES